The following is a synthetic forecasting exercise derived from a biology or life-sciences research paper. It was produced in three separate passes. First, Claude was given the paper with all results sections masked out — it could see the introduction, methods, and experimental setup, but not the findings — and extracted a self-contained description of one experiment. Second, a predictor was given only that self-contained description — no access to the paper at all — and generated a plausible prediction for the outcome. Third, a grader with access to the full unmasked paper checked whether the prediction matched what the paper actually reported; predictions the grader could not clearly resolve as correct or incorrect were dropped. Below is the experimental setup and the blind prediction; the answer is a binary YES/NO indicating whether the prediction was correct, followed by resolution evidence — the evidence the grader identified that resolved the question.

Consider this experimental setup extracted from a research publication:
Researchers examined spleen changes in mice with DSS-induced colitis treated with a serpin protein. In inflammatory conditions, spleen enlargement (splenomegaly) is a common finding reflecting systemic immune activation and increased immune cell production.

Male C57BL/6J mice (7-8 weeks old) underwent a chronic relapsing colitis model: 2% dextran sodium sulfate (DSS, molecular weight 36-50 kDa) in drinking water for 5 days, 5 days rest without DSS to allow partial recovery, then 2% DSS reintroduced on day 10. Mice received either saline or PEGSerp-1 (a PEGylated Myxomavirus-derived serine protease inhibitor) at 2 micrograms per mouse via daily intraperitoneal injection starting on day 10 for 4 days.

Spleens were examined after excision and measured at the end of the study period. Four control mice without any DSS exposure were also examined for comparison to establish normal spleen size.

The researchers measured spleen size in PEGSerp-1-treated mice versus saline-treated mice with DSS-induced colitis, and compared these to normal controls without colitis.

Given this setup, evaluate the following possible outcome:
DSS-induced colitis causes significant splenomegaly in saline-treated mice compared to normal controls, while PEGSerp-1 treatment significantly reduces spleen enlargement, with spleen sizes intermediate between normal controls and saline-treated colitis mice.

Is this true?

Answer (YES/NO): NO